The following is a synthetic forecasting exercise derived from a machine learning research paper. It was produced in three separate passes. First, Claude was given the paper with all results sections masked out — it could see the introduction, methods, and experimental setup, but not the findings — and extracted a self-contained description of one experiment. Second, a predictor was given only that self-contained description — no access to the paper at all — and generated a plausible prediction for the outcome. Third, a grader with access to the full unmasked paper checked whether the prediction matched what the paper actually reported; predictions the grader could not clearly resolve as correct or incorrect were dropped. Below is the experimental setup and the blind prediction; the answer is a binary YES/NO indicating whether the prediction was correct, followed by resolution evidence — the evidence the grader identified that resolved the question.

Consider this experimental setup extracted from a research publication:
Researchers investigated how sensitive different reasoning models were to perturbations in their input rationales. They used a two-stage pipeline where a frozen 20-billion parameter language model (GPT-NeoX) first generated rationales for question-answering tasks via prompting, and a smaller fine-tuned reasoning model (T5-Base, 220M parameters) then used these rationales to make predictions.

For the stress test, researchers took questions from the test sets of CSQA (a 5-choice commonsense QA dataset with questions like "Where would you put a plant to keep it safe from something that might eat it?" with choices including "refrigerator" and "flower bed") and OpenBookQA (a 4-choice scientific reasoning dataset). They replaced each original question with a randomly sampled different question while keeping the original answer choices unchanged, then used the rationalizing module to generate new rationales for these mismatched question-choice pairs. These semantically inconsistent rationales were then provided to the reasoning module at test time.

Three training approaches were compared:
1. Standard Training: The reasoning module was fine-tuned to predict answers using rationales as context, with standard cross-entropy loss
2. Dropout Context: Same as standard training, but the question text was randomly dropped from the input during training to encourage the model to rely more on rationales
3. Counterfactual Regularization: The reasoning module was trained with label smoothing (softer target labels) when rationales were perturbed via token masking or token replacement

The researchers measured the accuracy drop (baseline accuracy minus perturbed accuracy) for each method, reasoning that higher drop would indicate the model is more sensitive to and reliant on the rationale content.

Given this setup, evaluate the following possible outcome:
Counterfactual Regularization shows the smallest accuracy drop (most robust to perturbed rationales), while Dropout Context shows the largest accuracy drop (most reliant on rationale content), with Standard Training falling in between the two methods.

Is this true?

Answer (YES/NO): NO